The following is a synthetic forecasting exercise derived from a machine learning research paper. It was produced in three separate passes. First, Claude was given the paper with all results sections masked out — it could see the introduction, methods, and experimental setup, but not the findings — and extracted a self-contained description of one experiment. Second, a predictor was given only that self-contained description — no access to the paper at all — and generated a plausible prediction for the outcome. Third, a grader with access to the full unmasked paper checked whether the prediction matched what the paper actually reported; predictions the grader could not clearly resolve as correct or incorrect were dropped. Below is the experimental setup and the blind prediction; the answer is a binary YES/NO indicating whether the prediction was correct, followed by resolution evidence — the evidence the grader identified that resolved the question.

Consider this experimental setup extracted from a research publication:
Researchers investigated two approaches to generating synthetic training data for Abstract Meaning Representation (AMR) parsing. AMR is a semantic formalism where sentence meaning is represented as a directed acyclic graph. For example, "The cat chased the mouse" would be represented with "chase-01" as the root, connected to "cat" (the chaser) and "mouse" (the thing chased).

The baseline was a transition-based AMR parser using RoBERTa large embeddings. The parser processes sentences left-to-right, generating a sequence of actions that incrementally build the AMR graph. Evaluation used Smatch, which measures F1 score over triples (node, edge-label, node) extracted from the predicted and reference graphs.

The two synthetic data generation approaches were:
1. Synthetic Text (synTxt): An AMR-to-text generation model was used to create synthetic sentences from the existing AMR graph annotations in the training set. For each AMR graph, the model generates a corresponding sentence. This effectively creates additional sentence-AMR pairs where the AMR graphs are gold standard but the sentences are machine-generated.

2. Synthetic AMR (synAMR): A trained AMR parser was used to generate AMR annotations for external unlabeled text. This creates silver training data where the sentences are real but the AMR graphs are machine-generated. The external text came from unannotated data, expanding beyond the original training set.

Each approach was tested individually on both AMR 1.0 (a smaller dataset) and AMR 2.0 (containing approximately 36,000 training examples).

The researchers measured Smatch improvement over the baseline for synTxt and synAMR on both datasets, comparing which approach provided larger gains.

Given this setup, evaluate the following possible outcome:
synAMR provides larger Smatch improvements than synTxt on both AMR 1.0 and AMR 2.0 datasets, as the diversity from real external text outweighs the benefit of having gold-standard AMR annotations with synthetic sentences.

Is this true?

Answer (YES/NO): YES